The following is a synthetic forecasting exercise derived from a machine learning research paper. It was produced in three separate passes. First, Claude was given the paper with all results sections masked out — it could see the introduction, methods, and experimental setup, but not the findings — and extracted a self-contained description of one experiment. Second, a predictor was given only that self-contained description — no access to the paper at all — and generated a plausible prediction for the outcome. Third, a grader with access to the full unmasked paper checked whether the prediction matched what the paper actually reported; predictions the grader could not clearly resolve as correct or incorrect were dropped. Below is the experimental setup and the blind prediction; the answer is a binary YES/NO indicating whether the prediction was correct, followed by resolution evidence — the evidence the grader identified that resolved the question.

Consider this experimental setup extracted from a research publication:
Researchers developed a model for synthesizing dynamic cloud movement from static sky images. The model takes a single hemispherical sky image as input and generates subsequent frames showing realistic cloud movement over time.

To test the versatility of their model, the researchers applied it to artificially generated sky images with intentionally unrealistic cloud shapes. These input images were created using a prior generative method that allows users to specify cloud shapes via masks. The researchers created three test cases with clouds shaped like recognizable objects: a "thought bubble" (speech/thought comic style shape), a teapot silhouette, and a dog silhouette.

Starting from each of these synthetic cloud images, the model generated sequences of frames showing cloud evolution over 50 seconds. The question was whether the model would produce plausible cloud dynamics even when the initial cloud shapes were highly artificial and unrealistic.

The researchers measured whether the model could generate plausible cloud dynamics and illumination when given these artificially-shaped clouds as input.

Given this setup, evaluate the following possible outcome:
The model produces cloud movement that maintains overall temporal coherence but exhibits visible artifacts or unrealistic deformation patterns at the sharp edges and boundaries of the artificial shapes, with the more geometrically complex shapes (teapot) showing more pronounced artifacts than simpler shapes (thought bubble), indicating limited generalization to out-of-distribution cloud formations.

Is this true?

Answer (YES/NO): NO